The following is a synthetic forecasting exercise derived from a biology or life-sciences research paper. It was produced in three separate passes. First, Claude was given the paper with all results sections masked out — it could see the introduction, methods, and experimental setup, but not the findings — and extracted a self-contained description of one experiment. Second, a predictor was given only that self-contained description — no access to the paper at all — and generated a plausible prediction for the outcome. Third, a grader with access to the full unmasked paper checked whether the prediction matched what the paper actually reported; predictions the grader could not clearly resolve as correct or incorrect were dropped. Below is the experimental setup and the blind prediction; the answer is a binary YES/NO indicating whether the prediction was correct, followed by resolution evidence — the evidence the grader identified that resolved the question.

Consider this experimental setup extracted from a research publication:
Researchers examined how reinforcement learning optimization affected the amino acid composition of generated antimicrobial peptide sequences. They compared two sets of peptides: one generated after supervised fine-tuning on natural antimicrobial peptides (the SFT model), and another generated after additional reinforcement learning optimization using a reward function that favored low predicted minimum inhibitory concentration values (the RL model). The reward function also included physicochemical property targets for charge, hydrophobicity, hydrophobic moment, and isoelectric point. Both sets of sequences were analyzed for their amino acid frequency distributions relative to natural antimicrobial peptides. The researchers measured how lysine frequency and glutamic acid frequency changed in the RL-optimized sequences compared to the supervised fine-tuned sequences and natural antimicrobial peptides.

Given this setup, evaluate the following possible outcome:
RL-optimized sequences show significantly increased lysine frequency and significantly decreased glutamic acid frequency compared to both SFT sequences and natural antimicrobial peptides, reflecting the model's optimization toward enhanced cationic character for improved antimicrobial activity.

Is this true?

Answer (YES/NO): YES